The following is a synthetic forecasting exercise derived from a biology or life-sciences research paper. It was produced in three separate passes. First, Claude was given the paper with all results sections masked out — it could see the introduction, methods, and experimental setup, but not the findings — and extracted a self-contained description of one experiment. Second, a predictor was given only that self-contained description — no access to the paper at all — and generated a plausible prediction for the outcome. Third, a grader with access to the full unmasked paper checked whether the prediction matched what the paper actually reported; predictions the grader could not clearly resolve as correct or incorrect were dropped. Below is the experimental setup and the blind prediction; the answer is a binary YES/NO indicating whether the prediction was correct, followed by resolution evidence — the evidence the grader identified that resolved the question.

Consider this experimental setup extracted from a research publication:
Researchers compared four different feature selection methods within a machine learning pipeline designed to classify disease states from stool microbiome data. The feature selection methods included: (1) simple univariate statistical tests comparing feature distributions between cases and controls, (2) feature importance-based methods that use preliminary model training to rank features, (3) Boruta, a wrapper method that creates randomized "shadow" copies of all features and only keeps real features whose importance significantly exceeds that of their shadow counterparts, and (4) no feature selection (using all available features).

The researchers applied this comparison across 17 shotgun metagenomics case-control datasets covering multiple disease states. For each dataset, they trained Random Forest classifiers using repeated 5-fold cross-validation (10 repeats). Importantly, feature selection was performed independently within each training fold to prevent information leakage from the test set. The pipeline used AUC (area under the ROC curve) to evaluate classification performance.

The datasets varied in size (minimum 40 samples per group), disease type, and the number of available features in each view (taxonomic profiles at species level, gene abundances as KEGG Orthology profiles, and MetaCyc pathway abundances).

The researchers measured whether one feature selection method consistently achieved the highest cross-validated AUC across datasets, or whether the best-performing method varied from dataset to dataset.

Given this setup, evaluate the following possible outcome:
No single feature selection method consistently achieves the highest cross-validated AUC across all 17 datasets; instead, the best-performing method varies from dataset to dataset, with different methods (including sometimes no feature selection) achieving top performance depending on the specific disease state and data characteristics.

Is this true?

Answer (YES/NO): YES